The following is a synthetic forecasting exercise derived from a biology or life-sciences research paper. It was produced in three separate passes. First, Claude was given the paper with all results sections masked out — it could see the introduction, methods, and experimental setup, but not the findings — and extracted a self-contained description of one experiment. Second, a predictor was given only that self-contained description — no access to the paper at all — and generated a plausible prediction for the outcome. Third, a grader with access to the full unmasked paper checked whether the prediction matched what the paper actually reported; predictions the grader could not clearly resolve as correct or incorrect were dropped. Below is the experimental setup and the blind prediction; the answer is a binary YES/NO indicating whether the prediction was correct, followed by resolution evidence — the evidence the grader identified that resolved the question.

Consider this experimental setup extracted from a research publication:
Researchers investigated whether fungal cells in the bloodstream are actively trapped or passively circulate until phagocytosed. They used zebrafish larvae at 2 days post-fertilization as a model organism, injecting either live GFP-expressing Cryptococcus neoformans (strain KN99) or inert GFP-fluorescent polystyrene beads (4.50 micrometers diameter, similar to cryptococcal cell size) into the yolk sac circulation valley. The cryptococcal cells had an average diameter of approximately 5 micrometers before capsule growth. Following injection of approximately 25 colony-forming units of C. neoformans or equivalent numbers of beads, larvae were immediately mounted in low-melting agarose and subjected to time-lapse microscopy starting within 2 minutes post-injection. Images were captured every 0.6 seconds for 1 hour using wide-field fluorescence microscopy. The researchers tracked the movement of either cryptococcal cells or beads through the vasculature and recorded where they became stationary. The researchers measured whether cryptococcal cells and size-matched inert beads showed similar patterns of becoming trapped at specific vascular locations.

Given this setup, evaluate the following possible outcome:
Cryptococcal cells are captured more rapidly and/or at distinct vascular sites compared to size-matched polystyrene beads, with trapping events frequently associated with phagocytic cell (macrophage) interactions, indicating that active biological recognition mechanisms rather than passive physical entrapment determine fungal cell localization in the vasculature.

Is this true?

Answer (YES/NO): NO